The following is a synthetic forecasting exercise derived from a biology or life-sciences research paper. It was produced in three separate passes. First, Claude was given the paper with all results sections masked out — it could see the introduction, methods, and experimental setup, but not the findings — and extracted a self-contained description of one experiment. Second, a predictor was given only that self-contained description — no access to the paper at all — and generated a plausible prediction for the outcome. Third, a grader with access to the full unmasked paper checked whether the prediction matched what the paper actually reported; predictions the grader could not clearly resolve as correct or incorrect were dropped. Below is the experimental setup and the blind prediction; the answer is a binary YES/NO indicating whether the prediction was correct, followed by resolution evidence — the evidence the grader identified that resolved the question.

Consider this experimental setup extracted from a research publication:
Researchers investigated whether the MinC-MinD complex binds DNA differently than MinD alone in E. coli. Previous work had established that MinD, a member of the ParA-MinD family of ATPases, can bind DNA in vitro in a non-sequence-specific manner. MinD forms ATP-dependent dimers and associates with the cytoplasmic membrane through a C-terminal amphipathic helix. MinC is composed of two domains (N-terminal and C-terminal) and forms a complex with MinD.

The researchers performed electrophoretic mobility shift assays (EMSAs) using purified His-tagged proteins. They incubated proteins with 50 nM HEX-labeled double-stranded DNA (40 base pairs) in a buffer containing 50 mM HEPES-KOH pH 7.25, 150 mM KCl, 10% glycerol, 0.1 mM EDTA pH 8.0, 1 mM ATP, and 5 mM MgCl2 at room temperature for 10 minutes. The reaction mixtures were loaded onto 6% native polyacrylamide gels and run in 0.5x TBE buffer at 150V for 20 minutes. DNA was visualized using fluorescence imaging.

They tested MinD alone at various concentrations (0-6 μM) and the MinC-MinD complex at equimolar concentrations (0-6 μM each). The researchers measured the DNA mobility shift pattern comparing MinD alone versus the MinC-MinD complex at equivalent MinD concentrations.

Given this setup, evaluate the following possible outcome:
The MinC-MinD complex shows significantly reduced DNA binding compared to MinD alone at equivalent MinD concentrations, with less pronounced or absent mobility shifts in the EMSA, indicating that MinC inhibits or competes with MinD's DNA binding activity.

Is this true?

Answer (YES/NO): NO